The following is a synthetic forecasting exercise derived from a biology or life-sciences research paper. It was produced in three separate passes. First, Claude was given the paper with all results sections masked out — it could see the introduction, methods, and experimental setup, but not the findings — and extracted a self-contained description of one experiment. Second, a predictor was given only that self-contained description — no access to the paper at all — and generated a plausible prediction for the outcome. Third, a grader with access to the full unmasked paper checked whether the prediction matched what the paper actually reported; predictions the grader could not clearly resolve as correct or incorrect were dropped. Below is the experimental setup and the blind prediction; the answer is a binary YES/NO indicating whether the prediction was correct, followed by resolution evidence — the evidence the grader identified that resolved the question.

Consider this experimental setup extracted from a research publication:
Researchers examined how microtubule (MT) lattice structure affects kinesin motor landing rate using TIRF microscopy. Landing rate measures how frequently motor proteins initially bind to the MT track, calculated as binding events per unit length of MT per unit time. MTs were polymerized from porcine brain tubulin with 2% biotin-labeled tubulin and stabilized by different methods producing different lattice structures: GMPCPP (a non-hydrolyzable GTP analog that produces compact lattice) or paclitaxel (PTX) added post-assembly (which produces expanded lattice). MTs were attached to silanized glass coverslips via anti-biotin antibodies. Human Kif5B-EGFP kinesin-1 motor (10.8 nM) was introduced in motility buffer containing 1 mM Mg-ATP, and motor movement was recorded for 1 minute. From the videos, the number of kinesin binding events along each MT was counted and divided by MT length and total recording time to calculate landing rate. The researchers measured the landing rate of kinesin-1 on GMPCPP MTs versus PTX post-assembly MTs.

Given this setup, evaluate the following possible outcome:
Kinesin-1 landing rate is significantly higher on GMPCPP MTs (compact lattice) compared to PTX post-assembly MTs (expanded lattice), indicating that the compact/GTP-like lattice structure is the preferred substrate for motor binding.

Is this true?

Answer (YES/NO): NO